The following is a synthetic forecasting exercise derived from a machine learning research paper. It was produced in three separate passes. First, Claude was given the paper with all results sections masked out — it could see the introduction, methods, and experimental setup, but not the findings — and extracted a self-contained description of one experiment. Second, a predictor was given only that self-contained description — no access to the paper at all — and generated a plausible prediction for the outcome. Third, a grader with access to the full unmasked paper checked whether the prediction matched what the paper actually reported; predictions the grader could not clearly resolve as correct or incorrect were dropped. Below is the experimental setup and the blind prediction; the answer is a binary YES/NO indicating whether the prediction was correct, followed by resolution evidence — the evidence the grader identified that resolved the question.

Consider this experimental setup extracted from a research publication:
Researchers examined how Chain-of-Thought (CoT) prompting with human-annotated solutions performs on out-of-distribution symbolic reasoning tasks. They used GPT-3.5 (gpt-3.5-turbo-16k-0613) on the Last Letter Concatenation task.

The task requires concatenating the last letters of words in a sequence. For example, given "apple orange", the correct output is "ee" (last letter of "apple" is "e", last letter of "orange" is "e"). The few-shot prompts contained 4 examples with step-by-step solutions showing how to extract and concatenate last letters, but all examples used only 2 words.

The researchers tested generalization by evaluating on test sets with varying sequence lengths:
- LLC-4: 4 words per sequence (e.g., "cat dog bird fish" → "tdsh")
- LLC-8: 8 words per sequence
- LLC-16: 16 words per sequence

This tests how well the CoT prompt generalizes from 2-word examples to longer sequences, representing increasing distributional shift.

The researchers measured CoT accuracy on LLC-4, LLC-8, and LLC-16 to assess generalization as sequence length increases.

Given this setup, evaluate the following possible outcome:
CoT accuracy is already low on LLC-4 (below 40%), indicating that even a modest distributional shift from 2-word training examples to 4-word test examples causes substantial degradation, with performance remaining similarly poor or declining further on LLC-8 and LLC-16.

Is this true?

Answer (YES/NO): NO